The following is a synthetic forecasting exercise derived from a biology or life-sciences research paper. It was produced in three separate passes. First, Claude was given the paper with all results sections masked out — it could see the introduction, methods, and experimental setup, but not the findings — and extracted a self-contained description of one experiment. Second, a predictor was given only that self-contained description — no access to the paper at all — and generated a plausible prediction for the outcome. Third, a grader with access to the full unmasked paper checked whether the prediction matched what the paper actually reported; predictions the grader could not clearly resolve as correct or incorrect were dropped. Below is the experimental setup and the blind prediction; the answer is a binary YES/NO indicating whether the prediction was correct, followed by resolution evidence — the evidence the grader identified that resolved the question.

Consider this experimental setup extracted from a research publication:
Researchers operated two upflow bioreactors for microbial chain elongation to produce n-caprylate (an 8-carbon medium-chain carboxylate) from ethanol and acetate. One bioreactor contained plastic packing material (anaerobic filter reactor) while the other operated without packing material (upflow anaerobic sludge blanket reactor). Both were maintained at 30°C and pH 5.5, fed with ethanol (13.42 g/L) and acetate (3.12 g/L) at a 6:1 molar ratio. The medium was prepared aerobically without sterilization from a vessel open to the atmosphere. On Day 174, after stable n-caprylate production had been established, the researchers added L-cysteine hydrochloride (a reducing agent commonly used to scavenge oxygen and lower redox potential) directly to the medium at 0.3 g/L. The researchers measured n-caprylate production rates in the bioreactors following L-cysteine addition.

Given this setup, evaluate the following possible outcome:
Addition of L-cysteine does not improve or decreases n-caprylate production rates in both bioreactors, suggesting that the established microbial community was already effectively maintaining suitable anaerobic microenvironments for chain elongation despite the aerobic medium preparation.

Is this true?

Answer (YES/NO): NO